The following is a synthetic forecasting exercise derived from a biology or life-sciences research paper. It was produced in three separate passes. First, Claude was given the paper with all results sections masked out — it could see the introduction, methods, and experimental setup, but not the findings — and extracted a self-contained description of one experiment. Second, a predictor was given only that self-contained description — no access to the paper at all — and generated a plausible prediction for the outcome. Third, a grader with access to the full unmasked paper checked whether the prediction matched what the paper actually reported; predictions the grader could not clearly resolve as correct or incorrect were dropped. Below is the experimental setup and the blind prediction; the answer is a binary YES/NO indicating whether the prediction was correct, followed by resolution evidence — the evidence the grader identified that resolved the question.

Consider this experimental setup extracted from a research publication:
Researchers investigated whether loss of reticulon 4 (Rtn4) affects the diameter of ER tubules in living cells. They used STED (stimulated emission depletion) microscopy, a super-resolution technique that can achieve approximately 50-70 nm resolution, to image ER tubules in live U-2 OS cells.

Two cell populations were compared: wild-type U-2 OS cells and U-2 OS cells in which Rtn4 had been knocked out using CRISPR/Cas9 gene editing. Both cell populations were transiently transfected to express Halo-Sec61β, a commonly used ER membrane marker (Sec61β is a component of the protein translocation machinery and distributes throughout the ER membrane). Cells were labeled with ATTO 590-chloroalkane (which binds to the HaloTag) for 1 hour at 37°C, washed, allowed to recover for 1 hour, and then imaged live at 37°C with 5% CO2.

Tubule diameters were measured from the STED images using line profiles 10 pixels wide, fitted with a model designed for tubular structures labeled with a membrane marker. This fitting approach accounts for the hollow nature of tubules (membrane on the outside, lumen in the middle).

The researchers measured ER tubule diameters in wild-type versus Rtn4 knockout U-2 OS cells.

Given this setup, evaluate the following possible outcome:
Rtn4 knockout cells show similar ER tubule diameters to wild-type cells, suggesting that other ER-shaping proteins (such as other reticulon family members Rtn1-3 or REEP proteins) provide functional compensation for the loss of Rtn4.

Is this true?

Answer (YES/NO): NO